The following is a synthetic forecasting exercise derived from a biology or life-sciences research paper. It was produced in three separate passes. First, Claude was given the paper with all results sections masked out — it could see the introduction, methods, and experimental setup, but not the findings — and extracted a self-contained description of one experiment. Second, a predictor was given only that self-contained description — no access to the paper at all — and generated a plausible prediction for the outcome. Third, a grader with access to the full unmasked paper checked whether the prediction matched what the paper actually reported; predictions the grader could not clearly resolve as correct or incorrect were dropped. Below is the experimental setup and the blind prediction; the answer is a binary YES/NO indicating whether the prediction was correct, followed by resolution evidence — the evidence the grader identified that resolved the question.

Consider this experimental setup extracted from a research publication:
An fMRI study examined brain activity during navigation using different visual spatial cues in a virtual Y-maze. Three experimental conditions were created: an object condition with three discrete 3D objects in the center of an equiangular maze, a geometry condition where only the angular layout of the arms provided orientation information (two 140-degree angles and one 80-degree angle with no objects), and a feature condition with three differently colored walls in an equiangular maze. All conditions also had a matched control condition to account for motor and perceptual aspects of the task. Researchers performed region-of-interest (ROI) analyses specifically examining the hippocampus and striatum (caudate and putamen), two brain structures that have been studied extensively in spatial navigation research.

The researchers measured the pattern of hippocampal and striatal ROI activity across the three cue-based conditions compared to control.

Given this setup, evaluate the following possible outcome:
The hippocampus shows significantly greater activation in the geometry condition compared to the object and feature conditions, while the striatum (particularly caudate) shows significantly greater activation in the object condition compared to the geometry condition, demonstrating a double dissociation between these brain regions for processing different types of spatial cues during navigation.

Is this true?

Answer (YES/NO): NO